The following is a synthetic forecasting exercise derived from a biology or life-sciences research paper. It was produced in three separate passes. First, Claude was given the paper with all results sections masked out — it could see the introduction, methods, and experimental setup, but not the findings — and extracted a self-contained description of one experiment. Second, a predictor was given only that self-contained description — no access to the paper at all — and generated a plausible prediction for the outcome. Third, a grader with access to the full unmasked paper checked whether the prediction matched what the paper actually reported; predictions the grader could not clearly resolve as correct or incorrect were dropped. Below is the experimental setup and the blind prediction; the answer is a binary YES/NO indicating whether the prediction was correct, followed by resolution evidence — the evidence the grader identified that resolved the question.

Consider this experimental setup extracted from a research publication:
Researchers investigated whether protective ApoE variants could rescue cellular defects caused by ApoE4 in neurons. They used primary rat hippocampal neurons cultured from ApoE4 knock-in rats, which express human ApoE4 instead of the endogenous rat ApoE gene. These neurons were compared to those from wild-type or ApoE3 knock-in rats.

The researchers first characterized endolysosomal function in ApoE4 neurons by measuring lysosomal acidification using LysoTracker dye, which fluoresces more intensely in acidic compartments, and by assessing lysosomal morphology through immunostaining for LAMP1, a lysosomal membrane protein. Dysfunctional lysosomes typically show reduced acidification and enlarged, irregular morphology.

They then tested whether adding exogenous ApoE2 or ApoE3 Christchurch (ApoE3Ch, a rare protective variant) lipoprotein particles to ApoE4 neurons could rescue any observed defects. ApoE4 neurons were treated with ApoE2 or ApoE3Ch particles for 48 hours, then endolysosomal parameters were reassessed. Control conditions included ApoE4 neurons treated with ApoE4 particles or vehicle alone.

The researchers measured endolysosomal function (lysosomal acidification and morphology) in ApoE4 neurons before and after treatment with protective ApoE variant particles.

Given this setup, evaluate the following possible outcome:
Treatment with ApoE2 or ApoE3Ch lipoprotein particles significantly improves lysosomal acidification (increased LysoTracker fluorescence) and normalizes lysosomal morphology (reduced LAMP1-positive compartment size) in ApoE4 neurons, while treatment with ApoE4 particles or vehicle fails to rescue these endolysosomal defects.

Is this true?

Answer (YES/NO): NO